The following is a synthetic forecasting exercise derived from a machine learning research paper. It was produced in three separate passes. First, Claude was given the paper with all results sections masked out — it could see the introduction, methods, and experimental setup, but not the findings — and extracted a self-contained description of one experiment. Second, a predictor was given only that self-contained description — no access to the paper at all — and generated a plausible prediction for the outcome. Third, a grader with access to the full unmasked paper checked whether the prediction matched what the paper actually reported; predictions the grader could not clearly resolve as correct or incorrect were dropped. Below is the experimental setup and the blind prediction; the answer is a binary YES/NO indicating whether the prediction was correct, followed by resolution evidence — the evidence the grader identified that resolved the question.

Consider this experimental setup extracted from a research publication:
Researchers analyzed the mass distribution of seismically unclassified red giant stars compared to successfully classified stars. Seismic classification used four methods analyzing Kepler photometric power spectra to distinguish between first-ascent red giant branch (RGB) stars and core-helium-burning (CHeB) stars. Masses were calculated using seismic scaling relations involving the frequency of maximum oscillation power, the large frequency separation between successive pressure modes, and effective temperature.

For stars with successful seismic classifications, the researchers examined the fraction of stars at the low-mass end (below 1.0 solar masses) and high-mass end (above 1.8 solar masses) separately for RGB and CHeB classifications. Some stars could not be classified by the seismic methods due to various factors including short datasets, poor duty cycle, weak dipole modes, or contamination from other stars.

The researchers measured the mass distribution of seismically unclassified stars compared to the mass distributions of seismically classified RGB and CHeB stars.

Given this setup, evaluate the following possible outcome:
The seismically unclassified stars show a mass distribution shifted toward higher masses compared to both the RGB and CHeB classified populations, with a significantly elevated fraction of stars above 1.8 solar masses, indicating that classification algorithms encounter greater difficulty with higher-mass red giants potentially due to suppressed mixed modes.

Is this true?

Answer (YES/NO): NO